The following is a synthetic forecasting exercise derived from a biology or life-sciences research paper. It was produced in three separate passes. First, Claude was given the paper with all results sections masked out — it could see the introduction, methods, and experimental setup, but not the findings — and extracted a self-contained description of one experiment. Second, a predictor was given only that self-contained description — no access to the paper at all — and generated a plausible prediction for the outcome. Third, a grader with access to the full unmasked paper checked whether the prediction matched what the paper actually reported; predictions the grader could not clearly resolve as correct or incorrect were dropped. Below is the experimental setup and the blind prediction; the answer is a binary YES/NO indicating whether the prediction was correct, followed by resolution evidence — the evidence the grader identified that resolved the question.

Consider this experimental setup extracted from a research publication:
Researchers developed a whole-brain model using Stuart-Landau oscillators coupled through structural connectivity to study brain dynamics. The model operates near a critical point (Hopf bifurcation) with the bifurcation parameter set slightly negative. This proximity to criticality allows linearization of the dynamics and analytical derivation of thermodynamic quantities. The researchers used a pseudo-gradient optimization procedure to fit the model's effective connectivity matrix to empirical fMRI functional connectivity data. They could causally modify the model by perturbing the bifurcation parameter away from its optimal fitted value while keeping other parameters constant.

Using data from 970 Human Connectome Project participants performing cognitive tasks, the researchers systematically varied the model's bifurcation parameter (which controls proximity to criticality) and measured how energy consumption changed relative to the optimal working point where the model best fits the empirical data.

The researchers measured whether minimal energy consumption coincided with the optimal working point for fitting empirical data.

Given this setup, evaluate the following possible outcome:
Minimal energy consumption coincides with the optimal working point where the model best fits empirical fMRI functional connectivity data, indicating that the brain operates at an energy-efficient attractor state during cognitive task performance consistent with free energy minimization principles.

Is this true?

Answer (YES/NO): YES